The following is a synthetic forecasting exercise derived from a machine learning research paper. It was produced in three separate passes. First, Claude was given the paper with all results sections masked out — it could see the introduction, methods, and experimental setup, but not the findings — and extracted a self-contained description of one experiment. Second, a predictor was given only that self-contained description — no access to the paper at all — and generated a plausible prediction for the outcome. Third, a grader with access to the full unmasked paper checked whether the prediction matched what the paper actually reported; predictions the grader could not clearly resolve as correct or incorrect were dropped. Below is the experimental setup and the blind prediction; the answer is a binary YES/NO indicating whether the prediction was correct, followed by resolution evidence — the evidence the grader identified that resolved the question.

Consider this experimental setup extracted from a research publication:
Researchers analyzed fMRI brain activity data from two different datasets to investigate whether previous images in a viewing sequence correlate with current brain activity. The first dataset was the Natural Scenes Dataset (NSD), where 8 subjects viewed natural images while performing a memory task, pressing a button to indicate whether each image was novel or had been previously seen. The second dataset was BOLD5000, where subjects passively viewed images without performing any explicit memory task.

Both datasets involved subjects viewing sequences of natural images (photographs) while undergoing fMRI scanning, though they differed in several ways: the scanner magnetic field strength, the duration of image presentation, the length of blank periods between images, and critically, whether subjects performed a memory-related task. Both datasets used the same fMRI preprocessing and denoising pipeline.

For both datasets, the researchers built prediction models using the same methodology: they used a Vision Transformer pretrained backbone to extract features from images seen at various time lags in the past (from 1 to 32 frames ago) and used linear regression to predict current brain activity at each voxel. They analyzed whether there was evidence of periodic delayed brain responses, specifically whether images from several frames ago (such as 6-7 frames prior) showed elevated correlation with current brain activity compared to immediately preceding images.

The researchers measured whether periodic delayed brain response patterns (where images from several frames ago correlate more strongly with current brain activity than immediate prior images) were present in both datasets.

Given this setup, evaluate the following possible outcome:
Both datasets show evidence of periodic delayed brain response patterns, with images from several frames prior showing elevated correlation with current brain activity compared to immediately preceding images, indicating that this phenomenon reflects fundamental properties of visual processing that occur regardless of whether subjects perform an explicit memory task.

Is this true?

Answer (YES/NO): NO